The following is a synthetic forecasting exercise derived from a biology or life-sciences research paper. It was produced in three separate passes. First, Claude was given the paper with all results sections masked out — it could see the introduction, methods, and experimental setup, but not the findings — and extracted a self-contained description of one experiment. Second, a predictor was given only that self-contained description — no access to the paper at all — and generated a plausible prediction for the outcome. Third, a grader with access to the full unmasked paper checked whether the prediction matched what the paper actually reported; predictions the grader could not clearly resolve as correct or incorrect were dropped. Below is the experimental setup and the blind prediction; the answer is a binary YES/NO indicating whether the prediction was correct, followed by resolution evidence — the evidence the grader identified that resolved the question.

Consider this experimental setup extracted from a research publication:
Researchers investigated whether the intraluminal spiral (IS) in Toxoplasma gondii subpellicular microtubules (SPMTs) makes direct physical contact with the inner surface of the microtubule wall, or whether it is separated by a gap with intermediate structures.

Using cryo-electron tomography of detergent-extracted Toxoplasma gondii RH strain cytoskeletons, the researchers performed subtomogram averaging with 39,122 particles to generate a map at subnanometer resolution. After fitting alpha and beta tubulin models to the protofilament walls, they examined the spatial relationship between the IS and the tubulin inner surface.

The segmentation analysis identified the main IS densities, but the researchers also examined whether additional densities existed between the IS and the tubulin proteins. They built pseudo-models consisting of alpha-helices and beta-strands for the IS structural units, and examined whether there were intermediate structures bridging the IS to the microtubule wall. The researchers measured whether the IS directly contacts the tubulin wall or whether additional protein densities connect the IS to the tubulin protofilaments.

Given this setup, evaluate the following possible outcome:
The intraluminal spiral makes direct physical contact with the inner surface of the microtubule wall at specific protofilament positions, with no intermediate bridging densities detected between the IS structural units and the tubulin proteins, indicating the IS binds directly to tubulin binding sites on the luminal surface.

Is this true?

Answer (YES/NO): NO